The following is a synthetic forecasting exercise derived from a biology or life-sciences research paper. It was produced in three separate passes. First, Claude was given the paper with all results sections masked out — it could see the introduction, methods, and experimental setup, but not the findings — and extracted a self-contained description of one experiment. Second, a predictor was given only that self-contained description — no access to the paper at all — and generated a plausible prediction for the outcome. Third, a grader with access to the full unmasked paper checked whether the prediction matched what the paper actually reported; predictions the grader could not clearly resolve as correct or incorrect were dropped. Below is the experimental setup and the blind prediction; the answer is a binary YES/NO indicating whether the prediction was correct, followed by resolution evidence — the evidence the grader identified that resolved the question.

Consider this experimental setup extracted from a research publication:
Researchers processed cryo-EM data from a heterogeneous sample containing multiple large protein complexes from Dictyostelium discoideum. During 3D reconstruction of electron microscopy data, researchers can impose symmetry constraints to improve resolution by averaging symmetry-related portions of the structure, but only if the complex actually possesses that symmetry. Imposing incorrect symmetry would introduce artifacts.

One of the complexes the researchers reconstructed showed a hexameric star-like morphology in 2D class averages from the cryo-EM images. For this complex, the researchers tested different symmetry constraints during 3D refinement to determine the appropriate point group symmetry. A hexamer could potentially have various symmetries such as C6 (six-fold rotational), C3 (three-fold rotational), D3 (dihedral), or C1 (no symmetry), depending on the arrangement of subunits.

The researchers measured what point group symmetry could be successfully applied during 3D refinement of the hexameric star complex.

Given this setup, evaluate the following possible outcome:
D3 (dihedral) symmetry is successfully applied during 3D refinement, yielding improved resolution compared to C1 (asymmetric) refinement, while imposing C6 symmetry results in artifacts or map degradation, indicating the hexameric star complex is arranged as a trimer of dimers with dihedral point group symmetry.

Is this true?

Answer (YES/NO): NO